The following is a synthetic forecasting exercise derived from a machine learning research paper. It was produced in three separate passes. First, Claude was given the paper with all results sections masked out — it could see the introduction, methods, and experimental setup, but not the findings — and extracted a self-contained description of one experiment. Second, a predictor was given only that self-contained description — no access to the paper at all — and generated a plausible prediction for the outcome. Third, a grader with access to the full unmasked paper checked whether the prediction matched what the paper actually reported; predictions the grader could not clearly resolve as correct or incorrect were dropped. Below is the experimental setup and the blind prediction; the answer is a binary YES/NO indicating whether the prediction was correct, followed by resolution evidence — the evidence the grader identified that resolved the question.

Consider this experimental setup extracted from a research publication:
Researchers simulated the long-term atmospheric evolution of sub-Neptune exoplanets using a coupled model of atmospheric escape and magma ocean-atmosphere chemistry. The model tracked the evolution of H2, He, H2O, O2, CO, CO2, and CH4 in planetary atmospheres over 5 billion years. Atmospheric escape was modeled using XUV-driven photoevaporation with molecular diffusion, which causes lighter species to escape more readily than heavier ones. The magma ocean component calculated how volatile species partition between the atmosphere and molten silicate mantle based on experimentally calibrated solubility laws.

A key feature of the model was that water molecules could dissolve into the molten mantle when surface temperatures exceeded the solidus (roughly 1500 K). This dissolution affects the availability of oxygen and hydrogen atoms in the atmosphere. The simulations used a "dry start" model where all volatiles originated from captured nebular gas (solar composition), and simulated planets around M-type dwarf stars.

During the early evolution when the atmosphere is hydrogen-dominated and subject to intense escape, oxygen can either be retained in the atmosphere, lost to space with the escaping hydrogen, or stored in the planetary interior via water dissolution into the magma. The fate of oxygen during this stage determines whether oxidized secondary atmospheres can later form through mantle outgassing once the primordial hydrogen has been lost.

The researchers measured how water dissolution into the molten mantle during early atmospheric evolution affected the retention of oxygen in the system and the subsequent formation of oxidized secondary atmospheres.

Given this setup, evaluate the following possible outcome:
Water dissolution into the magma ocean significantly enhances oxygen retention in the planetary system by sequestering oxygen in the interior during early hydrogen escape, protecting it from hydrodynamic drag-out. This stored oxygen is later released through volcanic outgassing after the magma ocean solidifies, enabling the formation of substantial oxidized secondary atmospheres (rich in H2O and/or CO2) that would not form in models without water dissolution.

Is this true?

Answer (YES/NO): NO